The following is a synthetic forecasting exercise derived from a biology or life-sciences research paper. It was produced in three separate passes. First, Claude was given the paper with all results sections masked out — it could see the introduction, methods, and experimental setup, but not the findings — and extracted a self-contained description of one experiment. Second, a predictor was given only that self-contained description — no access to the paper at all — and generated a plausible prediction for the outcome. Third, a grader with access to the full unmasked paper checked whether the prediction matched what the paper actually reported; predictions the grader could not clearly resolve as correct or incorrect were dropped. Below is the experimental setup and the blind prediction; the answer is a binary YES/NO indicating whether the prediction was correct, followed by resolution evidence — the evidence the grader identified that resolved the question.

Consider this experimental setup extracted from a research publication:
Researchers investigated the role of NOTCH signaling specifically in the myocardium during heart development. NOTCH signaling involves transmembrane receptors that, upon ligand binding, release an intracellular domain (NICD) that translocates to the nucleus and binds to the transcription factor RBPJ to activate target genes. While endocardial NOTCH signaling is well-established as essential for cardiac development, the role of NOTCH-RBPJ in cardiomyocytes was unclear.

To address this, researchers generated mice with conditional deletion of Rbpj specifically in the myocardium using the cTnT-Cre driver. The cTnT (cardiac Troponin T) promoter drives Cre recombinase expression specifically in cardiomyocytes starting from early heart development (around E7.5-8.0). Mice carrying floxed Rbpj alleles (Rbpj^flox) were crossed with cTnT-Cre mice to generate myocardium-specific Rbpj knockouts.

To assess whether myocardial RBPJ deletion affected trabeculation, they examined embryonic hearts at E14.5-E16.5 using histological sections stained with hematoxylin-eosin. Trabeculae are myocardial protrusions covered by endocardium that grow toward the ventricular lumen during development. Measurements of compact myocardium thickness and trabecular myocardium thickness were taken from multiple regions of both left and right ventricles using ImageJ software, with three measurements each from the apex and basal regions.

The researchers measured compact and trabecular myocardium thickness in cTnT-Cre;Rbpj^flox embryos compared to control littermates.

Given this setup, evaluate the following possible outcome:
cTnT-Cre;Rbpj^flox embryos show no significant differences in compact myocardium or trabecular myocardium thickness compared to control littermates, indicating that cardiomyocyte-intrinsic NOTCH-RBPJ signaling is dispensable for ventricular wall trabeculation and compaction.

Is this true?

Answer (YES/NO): YES